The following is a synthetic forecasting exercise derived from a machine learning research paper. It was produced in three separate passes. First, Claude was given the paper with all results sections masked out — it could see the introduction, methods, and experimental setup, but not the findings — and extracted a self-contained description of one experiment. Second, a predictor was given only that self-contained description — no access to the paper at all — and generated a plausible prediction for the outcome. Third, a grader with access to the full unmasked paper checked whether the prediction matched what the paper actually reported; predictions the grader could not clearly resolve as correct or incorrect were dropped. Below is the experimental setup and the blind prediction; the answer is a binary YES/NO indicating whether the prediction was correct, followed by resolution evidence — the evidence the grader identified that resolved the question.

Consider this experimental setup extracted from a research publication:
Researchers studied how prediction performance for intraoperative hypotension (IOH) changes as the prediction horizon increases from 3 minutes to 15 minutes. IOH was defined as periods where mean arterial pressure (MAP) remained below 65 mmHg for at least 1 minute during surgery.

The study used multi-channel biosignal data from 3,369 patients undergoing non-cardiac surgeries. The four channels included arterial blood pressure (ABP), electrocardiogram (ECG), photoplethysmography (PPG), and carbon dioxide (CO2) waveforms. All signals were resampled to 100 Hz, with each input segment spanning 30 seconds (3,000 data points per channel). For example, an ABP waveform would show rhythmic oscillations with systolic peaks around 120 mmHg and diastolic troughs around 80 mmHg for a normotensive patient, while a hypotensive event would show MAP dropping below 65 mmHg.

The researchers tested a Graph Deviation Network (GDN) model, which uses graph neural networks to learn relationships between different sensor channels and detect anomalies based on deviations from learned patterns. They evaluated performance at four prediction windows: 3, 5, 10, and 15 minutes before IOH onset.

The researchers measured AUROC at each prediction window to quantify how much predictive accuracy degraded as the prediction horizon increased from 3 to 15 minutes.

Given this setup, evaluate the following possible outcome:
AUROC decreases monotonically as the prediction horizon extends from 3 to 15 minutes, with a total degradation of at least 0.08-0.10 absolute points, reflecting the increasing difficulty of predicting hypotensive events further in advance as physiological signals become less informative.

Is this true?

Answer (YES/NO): NO